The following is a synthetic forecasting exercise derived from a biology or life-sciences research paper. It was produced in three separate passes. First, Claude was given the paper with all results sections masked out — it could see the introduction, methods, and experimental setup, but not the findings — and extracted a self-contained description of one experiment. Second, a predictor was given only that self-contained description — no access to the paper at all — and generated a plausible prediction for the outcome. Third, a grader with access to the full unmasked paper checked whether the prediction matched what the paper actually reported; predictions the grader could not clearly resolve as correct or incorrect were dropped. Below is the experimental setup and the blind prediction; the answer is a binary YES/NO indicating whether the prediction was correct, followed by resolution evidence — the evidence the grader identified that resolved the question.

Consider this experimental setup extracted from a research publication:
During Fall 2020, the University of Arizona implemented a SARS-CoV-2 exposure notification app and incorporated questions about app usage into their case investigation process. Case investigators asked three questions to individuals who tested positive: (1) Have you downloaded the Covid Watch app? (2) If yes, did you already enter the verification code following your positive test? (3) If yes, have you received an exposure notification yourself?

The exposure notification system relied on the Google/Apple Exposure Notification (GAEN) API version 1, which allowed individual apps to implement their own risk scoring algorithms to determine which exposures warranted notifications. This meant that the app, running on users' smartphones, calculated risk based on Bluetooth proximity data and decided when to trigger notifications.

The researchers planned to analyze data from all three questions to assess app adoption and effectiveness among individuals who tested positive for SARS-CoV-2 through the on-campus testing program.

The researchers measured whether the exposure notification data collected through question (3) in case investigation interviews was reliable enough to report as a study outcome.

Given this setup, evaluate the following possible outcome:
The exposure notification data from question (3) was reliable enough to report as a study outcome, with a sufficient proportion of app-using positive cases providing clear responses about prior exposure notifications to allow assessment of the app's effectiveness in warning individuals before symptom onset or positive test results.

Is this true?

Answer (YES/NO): NO